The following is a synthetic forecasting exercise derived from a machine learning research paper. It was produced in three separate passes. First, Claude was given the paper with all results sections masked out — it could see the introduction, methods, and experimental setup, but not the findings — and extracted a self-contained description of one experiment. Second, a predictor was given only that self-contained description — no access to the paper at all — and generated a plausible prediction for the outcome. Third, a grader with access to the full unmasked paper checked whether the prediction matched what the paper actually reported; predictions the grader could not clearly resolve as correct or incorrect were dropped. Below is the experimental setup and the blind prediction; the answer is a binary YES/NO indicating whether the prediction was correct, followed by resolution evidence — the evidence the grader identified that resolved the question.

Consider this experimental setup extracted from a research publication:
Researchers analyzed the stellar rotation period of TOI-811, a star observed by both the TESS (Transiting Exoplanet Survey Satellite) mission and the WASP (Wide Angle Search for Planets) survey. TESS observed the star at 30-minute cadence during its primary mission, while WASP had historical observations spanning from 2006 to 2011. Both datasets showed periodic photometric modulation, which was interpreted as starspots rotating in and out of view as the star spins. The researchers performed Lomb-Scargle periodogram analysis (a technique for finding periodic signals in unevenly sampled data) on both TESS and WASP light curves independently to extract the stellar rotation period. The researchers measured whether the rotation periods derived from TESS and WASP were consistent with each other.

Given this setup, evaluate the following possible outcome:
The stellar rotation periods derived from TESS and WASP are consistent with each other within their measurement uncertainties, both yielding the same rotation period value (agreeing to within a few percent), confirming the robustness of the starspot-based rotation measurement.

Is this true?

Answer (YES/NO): YES